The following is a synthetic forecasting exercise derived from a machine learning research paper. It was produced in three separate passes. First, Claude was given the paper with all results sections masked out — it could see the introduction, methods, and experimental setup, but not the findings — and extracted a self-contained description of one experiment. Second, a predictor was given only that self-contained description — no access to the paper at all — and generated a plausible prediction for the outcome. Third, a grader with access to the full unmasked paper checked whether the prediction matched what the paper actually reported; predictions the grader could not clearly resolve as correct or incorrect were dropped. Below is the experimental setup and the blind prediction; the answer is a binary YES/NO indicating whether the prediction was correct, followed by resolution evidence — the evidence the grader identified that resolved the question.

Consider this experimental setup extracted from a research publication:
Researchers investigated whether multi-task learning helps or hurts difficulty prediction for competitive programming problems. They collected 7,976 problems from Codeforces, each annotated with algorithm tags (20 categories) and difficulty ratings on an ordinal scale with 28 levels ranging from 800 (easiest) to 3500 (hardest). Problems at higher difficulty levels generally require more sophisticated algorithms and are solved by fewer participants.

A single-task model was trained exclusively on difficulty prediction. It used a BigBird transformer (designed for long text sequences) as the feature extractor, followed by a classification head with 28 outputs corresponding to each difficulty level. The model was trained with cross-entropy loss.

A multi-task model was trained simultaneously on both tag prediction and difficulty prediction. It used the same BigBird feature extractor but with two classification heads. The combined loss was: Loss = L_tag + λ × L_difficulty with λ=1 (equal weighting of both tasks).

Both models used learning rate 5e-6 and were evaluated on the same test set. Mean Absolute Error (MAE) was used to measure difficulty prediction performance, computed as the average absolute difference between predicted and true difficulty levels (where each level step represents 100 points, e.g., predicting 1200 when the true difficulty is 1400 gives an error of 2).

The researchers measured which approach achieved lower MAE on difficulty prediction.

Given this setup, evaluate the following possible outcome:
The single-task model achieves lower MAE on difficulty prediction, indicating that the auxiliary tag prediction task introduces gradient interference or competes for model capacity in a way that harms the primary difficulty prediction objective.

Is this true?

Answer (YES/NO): YES